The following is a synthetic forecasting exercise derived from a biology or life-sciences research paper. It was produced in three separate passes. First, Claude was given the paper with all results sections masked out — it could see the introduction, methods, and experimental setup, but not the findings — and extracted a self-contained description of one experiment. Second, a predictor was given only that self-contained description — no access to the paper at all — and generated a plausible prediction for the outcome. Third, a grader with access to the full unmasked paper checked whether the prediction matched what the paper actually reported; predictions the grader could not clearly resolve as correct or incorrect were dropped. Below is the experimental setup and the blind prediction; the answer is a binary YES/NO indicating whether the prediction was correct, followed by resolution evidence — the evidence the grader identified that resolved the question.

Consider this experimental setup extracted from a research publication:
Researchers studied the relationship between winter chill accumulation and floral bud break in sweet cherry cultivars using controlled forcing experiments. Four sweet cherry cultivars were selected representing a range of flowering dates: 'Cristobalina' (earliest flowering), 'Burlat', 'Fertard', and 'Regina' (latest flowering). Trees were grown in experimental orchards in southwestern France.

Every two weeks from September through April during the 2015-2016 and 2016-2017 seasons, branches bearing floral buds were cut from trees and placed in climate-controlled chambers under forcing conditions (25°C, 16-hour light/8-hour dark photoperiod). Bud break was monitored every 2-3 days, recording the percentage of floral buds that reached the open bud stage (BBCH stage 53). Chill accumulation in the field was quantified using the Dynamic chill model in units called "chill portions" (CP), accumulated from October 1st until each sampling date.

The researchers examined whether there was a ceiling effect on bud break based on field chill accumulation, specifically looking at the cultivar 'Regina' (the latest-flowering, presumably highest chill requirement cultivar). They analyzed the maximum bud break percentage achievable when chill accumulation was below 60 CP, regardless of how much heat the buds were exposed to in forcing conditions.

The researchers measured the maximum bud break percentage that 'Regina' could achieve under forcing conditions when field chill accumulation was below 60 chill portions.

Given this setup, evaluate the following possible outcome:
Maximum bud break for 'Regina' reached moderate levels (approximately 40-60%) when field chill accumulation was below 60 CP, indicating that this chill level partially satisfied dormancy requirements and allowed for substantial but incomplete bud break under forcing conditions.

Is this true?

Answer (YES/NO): YES